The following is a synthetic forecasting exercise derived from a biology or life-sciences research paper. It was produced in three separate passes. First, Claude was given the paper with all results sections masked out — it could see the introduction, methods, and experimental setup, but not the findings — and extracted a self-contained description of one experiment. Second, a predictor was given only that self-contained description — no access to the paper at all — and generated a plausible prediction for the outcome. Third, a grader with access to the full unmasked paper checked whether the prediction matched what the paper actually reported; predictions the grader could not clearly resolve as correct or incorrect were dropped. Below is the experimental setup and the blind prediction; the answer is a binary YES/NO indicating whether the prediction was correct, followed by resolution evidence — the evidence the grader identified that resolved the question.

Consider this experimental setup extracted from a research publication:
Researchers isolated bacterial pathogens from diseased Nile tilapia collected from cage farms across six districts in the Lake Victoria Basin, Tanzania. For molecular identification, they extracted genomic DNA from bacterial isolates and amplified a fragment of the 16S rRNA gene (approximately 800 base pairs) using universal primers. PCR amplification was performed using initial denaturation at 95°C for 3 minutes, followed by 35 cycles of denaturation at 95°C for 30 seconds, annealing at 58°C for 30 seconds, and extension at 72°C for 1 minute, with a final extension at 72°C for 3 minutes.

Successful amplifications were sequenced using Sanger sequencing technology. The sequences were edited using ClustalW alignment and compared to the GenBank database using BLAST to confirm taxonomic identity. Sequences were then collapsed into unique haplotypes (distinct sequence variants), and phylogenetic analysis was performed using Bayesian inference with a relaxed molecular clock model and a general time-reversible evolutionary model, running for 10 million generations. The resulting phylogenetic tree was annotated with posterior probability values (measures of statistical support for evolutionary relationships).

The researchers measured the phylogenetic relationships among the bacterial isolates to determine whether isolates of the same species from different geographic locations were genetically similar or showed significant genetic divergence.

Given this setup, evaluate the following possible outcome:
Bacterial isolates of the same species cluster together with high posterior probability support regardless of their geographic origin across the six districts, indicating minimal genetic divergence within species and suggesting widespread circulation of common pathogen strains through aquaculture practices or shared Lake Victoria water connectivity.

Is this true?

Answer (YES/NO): YES